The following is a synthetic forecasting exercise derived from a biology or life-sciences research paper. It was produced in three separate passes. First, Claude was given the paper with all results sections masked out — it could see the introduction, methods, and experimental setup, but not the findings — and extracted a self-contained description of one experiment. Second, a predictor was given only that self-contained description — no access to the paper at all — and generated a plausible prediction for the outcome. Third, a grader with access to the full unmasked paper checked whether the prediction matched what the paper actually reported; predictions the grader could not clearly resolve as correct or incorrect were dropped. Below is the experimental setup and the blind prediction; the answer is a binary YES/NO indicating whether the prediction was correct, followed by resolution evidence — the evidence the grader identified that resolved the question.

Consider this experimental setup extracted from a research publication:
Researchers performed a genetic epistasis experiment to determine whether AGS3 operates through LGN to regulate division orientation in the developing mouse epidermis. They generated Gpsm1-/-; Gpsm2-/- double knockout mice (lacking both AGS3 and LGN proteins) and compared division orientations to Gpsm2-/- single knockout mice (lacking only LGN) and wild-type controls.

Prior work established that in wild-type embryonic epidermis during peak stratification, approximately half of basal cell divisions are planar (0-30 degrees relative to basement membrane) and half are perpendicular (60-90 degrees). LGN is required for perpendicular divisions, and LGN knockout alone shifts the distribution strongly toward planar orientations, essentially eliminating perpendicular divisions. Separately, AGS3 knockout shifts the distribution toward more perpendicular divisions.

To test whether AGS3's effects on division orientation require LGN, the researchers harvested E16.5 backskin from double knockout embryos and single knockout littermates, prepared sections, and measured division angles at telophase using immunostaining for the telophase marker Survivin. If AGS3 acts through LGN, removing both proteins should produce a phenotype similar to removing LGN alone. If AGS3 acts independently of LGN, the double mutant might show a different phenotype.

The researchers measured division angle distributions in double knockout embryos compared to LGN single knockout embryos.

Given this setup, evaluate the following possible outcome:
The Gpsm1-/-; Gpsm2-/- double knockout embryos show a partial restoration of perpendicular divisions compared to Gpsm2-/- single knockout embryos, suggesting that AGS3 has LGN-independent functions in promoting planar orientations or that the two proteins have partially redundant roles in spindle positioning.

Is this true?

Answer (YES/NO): NO